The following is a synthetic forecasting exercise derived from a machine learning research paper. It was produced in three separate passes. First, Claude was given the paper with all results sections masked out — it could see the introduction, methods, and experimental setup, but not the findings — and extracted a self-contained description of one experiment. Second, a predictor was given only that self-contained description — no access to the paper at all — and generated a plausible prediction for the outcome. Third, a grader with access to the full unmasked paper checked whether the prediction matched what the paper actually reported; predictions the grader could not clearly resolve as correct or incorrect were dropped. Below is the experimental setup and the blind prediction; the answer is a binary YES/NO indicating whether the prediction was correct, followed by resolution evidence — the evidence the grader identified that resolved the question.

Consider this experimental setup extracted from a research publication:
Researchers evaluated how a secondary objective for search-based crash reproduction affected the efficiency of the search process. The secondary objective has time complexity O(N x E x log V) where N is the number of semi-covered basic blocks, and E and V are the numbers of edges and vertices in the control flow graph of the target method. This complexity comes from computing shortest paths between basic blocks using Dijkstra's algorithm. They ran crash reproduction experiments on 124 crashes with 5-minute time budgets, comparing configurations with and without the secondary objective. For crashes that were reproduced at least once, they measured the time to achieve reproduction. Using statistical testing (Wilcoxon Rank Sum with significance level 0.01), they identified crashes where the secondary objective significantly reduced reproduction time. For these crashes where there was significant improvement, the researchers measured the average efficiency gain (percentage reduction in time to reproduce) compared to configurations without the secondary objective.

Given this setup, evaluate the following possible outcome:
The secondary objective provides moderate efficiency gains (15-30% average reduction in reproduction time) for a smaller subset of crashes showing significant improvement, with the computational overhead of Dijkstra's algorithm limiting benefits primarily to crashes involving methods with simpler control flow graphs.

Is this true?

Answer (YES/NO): NO